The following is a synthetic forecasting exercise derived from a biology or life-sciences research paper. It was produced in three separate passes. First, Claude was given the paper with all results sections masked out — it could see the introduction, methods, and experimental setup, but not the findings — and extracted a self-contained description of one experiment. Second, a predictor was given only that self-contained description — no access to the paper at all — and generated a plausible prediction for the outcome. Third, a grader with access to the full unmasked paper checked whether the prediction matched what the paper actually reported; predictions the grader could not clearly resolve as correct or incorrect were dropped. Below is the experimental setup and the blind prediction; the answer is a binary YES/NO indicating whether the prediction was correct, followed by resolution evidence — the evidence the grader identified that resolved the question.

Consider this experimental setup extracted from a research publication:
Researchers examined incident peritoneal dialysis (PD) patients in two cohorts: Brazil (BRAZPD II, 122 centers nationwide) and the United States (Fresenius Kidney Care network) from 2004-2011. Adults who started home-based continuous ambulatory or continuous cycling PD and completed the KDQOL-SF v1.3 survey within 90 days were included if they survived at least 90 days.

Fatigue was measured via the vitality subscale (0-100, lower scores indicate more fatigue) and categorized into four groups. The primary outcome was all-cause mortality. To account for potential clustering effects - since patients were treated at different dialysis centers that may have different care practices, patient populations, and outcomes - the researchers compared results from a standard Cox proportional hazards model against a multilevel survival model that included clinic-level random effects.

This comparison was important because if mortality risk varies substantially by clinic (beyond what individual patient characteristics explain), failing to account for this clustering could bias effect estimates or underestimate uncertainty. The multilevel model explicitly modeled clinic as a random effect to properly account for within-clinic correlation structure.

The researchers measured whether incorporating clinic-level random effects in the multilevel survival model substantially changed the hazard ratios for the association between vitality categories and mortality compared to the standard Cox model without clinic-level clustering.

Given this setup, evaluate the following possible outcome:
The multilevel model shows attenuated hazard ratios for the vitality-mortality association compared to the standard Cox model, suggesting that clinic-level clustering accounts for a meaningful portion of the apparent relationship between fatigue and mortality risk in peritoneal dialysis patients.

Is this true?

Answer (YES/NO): NO